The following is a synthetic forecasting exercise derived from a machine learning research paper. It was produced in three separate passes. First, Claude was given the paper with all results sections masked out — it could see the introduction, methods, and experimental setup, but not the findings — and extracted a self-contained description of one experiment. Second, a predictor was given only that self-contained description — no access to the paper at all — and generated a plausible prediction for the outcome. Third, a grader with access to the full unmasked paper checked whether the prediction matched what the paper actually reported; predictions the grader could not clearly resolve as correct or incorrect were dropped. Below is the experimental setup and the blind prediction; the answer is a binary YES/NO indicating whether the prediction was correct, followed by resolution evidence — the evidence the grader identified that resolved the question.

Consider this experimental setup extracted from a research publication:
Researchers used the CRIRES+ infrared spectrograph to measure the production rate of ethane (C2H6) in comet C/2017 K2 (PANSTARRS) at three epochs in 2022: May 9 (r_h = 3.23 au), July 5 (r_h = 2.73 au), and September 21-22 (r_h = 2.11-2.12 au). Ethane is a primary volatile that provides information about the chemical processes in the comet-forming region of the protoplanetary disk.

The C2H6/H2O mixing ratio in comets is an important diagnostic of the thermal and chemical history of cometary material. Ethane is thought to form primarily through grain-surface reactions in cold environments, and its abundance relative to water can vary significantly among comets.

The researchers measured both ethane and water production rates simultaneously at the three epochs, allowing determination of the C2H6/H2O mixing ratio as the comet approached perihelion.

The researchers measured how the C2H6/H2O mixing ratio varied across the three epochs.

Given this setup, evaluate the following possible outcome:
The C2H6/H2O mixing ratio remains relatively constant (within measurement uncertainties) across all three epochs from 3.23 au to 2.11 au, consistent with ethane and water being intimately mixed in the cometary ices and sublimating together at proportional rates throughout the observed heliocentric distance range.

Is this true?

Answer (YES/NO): NO